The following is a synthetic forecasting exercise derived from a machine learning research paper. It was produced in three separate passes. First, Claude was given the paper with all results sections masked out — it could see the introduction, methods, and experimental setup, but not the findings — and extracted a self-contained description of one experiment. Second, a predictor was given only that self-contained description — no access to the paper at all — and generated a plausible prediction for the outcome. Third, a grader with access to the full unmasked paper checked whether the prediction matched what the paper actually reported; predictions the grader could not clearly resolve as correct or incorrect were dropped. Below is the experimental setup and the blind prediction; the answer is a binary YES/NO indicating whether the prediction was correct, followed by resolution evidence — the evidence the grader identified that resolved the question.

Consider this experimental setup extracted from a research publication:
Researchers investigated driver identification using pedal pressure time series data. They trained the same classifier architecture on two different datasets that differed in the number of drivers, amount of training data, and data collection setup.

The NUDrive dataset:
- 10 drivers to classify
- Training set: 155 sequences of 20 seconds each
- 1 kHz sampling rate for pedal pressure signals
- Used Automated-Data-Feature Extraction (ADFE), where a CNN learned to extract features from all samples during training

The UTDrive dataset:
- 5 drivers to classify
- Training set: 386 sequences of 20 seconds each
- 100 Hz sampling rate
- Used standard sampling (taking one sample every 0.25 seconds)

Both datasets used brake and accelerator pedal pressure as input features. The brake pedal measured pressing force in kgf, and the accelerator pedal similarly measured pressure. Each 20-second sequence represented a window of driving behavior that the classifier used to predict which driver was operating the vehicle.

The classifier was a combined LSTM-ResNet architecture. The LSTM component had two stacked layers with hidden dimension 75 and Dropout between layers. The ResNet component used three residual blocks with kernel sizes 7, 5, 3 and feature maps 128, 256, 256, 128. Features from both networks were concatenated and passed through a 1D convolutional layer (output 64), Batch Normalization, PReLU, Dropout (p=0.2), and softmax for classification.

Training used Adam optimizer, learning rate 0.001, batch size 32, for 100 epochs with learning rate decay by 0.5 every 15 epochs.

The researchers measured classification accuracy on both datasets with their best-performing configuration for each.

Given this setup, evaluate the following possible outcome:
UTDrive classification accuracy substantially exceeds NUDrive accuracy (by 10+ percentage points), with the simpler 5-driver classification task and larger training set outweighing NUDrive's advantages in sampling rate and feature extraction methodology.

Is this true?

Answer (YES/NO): YES